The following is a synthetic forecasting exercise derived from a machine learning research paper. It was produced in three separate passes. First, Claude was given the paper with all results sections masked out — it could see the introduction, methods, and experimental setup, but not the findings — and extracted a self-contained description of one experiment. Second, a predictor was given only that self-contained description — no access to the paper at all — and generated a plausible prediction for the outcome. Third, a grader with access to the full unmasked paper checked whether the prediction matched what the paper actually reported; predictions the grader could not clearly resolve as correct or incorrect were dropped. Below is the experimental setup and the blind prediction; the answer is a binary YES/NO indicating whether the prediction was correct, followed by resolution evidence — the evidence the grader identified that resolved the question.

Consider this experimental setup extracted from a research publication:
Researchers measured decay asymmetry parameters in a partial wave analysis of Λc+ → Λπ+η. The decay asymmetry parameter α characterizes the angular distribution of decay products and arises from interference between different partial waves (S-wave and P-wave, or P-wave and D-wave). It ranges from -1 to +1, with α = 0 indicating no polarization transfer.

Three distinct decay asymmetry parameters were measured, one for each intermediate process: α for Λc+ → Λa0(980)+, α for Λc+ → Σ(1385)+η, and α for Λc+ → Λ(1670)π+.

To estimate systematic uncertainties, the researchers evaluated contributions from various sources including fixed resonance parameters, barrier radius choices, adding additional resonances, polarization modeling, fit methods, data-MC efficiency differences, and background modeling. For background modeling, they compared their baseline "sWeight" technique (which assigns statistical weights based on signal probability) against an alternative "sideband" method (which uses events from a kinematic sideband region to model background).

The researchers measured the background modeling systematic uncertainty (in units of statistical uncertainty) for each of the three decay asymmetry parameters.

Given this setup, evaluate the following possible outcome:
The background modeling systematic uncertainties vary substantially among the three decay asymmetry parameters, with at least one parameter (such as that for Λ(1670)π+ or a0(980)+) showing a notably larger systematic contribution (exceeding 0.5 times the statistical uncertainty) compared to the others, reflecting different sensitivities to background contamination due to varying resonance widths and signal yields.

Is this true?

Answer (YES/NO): YES